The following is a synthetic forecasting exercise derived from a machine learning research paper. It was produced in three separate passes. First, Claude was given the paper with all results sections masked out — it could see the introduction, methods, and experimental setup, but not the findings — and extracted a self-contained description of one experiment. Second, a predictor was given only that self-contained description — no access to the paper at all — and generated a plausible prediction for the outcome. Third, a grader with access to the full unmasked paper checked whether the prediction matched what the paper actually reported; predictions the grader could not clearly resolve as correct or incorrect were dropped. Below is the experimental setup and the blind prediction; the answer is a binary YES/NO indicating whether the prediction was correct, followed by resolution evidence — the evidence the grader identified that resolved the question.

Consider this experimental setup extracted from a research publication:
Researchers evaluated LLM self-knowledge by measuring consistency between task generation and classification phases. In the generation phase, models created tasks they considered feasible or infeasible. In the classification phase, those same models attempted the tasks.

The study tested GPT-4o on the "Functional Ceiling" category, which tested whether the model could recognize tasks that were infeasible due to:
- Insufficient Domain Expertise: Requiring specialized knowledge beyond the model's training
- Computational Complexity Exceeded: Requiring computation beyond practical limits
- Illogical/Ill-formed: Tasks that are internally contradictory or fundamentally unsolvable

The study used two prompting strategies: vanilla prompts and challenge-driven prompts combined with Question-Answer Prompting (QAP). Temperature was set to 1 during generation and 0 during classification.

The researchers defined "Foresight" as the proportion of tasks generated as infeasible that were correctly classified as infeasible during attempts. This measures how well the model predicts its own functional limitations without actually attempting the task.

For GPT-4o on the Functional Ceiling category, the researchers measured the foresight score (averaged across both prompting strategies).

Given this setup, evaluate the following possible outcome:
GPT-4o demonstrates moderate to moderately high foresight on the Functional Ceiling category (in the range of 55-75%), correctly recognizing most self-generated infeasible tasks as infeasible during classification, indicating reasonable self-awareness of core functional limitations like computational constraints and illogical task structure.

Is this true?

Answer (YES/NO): NO